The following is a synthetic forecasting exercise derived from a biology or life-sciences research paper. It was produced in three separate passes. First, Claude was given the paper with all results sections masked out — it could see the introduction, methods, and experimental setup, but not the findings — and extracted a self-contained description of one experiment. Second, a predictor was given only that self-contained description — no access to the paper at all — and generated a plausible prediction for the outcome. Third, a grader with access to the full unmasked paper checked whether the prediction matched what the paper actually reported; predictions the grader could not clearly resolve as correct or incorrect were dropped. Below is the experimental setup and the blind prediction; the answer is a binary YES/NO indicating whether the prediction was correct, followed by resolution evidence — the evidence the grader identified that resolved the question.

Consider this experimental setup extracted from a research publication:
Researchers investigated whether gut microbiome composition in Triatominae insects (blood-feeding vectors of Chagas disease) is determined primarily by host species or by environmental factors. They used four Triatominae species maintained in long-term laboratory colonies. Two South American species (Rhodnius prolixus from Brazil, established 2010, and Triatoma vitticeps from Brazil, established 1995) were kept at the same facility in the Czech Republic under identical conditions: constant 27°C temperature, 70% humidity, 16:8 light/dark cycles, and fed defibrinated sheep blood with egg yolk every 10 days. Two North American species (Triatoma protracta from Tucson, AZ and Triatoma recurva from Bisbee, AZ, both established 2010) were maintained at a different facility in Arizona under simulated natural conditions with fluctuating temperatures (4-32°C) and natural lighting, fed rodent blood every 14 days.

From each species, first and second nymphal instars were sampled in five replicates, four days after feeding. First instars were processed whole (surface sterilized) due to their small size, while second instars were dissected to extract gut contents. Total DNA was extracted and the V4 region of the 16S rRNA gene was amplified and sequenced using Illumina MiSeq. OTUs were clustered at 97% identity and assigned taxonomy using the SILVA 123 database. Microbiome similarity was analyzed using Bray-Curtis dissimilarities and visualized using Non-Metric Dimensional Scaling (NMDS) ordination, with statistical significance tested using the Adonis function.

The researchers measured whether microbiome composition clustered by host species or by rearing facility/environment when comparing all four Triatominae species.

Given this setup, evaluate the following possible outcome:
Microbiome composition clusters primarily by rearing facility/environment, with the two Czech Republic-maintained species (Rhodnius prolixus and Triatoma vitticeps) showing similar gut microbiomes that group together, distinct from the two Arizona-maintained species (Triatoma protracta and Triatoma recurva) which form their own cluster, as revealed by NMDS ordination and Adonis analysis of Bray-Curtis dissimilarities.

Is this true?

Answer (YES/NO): NO